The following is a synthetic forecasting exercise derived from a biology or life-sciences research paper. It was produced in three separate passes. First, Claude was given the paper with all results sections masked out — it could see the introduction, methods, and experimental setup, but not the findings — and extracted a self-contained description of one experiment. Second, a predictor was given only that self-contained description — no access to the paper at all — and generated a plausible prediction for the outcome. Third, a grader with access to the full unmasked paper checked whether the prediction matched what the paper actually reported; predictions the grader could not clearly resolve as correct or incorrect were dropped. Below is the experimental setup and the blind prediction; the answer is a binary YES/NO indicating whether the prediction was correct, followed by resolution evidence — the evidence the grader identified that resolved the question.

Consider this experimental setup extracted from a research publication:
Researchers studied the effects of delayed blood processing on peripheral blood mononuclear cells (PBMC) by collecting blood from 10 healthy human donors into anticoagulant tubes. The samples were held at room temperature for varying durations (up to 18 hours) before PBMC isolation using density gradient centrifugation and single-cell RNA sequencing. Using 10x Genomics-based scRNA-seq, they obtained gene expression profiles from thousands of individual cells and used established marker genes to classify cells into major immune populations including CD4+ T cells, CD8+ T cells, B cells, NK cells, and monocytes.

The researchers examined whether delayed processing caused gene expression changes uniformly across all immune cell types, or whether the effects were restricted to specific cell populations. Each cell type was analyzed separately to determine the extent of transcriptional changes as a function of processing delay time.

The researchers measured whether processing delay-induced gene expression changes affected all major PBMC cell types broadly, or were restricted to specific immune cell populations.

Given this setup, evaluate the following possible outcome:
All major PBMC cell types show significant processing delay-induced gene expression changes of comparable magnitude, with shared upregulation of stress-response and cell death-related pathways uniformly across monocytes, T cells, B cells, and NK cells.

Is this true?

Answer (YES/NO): NO